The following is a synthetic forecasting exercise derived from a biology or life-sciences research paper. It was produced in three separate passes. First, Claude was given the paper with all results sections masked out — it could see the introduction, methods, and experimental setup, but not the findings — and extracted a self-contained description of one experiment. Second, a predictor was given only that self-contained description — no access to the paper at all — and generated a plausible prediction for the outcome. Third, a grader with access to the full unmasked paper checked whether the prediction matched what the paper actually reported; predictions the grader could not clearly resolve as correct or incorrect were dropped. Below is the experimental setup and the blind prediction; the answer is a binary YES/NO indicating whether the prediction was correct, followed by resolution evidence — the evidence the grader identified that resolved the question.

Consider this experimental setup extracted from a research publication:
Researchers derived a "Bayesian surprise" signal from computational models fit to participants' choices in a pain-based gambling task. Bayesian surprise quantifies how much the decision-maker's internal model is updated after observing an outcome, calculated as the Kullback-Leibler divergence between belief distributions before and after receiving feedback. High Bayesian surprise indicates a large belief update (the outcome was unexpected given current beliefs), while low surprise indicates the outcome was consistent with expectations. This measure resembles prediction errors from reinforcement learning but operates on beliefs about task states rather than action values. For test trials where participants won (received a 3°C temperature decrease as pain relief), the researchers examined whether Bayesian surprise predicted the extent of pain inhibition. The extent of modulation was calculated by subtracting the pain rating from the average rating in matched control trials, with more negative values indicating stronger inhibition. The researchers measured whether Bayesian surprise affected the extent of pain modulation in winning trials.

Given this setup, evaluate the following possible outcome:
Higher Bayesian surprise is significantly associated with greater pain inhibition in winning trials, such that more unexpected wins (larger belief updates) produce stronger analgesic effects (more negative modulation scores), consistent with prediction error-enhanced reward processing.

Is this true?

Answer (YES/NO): NO